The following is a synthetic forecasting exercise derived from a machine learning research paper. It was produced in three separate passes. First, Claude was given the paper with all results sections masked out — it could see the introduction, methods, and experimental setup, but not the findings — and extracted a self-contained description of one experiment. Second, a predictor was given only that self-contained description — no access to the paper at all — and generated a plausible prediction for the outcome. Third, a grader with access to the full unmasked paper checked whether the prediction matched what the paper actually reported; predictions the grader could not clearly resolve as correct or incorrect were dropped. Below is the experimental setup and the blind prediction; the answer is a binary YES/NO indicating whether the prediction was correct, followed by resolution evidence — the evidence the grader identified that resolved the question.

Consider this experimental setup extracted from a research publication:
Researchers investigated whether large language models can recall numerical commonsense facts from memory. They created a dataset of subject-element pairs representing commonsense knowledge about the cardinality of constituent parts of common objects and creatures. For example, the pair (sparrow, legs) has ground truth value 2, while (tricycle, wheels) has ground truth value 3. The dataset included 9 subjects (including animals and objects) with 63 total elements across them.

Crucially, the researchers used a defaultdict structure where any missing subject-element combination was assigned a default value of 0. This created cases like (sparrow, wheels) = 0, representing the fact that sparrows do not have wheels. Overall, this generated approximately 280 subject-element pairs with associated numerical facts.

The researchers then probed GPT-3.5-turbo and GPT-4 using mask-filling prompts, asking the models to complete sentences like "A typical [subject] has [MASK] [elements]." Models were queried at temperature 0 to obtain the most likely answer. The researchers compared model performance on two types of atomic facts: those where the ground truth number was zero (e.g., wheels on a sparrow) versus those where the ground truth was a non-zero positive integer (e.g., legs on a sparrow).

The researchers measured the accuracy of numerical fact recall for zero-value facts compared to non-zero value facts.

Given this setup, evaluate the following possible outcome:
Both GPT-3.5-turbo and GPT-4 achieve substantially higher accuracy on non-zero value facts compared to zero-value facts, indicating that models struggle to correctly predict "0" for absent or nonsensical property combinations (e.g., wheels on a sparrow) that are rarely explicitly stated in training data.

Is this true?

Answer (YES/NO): YES